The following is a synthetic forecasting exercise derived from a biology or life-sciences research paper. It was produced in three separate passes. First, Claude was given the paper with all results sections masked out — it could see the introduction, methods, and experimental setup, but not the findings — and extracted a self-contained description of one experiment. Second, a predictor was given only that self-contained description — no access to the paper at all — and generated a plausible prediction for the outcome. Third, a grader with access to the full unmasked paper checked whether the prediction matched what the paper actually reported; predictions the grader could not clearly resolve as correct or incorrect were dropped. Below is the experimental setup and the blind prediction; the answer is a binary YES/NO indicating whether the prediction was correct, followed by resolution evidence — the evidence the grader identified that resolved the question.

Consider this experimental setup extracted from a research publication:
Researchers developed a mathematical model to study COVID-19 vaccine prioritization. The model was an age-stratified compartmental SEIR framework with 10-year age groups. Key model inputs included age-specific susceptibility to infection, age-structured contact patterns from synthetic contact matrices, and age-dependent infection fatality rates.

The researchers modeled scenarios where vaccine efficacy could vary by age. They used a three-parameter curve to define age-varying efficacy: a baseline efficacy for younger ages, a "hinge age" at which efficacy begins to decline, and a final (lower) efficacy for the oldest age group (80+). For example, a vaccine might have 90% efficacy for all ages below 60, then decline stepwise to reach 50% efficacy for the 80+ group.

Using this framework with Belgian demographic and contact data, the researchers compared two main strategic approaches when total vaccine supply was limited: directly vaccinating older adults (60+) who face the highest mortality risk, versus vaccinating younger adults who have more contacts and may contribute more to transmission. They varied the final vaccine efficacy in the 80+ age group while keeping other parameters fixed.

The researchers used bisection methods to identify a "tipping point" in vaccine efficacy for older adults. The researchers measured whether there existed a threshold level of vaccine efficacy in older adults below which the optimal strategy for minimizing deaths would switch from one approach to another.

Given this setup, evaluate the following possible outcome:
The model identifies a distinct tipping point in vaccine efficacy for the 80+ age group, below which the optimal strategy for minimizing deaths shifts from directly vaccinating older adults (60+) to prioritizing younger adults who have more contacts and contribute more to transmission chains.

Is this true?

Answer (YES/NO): NO